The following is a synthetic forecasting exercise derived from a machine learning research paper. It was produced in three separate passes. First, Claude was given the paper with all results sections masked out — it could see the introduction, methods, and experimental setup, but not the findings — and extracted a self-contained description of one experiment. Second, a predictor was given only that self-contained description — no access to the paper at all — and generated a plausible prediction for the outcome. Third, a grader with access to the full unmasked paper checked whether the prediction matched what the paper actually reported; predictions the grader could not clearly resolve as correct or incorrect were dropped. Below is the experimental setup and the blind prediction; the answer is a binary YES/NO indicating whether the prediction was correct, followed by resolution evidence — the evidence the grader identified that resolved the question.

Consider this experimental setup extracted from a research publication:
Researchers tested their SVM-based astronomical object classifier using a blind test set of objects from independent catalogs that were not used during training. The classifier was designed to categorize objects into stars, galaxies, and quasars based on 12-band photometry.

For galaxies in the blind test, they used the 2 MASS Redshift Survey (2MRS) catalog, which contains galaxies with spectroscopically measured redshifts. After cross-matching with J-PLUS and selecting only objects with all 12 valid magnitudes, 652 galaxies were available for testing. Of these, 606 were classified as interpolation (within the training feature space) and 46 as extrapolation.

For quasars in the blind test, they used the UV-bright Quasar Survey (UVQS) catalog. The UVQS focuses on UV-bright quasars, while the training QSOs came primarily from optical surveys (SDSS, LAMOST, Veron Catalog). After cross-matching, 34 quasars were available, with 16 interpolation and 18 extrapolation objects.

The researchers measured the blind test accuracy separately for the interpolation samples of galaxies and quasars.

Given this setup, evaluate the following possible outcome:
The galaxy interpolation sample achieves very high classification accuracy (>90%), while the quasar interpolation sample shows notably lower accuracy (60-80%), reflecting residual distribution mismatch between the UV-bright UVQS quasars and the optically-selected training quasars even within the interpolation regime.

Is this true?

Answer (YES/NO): NO